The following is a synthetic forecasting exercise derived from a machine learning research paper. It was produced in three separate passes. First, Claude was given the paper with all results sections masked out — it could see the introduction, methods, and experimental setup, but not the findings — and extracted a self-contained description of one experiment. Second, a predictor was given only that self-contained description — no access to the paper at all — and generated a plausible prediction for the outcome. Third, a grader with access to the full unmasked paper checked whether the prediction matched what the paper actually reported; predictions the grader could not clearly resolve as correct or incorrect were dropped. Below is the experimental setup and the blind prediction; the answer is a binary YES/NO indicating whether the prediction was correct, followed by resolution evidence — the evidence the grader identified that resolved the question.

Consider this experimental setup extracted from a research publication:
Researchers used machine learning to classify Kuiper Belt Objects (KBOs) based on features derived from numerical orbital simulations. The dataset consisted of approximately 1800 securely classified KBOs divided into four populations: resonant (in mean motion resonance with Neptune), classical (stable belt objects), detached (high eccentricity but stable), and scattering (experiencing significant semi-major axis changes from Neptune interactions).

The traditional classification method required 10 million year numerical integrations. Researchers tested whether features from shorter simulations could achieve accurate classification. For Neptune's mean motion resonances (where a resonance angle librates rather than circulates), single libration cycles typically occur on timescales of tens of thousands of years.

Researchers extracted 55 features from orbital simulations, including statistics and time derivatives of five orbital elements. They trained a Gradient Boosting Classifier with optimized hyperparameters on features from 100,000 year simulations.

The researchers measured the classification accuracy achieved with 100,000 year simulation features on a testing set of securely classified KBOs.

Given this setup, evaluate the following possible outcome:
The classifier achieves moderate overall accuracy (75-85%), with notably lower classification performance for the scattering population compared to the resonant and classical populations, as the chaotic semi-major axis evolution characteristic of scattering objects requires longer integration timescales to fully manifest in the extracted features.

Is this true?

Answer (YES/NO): NO